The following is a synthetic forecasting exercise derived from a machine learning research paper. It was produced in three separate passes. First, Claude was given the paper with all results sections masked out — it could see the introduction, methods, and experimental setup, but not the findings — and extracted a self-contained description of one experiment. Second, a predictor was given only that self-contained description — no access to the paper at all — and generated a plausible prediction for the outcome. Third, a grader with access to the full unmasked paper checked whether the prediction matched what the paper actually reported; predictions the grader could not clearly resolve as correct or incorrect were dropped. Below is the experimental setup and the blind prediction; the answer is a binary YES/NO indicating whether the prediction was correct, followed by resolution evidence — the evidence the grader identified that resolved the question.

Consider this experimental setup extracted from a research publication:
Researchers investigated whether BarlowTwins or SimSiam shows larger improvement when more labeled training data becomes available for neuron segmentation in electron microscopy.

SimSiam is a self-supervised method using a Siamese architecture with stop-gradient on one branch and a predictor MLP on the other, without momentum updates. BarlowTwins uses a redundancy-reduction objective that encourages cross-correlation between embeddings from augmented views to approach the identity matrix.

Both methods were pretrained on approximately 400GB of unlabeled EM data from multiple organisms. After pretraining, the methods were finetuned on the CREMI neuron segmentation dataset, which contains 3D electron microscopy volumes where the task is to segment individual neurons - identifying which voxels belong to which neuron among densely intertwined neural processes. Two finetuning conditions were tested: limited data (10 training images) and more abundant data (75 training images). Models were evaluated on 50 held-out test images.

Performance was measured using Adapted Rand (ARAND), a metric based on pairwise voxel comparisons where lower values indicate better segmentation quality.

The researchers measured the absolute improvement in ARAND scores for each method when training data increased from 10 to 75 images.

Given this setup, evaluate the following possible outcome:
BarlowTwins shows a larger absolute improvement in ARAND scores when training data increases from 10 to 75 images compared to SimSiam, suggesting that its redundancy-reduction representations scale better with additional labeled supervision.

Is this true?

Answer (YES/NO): YES